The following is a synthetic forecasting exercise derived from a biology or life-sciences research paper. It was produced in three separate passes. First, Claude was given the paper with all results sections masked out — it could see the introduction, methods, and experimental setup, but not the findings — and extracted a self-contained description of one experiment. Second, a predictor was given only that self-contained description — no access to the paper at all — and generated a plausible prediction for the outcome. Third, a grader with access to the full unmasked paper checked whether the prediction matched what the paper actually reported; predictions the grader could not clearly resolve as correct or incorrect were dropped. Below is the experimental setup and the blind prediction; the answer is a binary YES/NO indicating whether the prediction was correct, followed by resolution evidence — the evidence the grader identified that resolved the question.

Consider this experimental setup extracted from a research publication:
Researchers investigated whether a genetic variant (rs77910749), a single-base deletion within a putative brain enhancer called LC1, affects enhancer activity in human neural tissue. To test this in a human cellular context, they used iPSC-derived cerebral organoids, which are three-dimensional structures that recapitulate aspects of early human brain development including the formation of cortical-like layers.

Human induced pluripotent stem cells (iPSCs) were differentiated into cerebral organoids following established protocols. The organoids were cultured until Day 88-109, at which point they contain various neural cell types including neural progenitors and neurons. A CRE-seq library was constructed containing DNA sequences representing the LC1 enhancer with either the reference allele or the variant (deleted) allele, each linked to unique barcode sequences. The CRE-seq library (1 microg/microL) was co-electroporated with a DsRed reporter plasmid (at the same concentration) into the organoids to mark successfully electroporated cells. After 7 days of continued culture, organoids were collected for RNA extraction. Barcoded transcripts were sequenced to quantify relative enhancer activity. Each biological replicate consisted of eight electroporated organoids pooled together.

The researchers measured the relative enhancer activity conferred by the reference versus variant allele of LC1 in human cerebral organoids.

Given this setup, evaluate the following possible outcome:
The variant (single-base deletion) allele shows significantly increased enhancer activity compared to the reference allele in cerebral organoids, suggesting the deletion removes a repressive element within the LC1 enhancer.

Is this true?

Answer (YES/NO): YES